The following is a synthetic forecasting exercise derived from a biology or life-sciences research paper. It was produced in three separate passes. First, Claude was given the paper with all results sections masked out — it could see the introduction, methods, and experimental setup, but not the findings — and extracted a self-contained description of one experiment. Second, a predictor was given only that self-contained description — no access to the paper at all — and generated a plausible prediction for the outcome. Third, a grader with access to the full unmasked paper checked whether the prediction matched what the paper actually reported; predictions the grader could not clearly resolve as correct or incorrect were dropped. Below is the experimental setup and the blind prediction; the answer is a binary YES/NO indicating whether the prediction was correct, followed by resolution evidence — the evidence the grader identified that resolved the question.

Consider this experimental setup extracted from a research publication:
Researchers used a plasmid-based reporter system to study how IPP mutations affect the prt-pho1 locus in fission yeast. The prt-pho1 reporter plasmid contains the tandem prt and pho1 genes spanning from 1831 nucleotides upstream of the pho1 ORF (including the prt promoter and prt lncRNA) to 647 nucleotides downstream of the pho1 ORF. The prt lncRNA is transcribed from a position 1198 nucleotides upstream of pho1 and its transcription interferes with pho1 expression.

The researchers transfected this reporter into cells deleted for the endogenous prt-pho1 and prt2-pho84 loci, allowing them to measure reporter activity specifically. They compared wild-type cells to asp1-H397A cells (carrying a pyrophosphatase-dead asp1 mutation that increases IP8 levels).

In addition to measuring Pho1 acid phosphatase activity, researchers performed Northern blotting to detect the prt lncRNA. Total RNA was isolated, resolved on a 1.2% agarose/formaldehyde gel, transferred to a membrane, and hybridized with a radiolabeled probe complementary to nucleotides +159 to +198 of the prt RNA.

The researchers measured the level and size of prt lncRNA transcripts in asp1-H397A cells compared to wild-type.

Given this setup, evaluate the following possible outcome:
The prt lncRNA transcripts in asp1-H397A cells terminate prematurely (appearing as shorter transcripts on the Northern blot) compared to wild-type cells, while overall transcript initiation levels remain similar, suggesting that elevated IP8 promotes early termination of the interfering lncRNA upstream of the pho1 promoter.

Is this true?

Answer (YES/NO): YES